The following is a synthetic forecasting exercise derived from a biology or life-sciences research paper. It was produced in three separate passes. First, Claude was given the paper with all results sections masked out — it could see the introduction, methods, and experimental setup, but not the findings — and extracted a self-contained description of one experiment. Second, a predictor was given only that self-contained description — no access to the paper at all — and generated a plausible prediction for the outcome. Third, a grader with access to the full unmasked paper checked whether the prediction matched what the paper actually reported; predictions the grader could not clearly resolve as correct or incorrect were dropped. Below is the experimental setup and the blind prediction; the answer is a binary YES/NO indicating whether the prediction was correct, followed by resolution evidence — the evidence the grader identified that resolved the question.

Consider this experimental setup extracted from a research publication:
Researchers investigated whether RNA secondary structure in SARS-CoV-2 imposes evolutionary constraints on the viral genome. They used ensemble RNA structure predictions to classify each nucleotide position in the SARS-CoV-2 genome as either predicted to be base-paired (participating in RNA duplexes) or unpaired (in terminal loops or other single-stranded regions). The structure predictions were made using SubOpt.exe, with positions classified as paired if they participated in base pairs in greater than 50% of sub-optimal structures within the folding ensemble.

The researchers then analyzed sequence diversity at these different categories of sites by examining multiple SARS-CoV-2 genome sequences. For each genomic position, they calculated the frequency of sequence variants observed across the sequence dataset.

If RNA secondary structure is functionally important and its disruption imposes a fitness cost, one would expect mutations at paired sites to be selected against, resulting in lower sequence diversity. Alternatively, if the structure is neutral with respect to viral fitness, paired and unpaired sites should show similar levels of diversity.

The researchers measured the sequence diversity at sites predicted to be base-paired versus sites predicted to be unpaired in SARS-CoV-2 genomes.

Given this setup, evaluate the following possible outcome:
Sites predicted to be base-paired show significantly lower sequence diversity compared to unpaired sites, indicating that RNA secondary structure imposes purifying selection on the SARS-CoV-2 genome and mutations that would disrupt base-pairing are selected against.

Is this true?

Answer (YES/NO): YES